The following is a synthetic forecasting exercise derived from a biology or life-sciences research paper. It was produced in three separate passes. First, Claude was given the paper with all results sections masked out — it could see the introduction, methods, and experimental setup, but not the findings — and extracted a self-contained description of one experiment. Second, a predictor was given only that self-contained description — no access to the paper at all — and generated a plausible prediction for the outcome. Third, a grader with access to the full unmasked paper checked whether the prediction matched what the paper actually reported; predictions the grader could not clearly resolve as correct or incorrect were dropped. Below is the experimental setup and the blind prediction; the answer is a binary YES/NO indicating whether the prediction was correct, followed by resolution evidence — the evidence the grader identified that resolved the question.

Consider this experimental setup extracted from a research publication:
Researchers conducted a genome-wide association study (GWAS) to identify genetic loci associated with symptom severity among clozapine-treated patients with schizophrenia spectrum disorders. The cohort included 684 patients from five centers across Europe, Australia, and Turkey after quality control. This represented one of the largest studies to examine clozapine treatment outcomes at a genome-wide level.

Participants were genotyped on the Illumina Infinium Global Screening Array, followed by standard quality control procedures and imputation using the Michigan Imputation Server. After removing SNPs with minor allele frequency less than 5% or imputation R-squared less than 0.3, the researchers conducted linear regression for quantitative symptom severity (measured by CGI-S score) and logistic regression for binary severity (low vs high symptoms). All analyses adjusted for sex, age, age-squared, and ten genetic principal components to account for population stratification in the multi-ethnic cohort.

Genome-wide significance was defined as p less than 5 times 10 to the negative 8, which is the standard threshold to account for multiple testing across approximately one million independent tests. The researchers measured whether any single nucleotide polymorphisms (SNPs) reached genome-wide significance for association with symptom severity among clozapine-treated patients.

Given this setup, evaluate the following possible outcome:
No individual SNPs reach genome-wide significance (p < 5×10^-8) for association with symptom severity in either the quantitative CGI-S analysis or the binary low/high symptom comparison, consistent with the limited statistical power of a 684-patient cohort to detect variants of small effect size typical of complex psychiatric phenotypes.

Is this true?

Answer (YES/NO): YES